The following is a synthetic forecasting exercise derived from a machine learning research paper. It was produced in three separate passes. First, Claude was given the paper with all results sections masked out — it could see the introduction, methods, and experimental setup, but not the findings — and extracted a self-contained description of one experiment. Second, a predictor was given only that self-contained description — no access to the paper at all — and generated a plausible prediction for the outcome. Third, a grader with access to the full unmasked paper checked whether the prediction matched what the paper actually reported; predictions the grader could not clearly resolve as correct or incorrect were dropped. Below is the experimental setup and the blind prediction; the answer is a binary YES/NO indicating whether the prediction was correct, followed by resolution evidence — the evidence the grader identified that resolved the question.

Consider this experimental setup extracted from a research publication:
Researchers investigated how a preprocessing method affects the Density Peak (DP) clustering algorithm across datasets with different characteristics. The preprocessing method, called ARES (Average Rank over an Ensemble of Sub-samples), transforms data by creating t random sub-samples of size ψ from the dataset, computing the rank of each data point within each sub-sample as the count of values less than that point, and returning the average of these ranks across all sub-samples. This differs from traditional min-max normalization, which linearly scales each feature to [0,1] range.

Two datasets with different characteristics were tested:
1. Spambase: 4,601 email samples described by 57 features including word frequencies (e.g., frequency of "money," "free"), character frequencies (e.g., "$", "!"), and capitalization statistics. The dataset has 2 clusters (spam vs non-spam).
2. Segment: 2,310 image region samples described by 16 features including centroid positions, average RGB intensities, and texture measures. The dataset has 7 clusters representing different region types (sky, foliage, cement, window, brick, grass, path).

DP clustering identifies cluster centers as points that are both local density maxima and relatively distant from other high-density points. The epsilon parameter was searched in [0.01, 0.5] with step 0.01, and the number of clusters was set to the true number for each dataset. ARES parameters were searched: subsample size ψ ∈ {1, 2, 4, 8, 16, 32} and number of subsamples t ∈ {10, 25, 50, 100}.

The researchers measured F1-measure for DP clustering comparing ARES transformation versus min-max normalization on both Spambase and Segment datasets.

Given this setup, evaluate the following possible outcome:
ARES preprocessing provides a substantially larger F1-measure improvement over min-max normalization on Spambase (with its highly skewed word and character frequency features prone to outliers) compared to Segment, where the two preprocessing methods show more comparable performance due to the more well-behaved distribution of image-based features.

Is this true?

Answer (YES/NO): NO